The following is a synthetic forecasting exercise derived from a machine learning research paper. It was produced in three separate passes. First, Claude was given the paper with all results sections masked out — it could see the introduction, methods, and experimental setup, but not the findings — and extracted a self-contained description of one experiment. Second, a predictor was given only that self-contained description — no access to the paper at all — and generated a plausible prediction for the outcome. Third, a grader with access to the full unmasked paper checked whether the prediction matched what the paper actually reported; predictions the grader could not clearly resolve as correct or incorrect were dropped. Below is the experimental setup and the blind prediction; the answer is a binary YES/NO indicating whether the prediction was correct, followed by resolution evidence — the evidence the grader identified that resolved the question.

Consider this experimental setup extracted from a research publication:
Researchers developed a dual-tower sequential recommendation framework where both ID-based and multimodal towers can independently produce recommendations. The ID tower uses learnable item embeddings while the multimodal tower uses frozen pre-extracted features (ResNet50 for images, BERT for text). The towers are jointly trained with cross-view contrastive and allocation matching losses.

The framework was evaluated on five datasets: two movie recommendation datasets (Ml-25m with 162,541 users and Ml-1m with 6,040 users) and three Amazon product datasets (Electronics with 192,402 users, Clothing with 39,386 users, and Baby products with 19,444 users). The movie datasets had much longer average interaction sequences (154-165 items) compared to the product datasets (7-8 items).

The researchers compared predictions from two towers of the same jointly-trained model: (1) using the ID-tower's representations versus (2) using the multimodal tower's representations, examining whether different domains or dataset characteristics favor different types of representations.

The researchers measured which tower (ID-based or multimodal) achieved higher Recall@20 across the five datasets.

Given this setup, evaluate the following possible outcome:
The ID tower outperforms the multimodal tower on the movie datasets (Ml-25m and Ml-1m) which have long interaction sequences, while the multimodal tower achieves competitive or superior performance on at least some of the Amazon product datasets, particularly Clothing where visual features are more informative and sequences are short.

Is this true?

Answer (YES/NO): NO